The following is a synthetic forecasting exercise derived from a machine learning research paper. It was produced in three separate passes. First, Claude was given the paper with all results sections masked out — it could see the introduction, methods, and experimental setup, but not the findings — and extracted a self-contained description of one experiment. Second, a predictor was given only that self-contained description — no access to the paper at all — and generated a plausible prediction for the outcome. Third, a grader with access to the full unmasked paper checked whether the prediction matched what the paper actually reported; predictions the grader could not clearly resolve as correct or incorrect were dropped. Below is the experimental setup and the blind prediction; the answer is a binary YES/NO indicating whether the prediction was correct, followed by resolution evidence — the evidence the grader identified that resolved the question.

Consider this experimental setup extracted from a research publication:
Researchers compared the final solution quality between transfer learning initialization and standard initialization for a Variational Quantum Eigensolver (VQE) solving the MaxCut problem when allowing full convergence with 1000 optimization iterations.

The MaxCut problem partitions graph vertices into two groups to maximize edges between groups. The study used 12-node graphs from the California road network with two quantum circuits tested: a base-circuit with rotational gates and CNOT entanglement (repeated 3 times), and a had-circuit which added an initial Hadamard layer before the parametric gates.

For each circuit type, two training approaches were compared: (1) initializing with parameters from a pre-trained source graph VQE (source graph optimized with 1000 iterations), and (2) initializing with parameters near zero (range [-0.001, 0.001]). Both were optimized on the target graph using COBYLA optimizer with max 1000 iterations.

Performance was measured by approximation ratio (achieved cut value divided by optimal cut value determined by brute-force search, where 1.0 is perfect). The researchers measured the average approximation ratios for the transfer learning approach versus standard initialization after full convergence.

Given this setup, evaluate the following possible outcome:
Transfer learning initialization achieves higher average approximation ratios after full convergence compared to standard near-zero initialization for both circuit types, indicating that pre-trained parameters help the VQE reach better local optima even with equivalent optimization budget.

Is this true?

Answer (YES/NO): NO